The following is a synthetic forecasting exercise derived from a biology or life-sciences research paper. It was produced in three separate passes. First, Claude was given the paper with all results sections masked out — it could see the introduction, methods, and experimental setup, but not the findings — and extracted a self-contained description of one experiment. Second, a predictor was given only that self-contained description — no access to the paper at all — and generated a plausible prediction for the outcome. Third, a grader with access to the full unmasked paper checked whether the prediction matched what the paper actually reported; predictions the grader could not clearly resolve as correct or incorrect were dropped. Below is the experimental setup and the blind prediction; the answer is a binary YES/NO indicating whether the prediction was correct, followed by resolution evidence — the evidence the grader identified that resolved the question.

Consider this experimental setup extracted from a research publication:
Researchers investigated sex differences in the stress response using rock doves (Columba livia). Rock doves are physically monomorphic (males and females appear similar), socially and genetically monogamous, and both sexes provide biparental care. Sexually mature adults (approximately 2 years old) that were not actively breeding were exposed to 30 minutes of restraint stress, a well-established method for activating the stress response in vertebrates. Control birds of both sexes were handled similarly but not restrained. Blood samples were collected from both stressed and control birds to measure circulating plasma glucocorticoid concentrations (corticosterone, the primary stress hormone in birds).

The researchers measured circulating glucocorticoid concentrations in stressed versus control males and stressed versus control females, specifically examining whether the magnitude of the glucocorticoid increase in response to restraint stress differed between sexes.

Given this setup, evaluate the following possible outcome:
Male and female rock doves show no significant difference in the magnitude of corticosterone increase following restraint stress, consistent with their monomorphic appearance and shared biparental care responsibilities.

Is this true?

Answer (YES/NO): YES